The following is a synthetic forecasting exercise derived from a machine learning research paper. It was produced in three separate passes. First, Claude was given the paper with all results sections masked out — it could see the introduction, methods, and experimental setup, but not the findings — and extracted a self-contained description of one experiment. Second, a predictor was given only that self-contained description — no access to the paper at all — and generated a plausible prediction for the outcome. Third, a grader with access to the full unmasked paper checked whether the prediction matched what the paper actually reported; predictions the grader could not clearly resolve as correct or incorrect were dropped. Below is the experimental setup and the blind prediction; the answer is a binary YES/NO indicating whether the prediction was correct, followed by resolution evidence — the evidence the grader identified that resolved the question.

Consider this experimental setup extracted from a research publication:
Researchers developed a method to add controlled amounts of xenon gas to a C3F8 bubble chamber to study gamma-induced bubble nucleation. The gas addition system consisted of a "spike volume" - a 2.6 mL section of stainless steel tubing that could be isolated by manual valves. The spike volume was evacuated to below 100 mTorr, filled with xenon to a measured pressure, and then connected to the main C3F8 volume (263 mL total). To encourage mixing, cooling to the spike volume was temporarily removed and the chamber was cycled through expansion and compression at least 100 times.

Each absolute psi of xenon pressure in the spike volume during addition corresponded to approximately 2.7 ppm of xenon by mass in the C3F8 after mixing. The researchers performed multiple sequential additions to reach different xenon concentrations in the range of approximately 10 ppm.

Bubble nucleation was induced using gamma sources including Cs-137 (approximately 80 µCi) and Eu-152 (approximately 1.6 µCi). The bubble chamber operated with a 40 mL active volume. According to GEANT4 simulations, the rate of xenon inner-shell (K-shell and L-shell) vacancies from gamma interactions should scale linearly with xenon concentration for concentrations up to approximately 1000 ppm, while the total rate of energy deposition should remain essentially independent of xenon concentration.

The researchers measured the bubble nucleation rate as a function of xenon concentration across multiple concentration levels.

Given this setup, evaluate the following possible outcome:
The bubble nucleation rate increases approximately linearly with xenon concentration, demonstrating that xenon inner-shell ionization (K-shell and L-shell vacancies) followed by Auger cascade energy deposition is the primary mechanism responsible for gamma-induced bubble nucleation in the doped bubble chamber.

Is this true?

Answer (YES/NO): YES